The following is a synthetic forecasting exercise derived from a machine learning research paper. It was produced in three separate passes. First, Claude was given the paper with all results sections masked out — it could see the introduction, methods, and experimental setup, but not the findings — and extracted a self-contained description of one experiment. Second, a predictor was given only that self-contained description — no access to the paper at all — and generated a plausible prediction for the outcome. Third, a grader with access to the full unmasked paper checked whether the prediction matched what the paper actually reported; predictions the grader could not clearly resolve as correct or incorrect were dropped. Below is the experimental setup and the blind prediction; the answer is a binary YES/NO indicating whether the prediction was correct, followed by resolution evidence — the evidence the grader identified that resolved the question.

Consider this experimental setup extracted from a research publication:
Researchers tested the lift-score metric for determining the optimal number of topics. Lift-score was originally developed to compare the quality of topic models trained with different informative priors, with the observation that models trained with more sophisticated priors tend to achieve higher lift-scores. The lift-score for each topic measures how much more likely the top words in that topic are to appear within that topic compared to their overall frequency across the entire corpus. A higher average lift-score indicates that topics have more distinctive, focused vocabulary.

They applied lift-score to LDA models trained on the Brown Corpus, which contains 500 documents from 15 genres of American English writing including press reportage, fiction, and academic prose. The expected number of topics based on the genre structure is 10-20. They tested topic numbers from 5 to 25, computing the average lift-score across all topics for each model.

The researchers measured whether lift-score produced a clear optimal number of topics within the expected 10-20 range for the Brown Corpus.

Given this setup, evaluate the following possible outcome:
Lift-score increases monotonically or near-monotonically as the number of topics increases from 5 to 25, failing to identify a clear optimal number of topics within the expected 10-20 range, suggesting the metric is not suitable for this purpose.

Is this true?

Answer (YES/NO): YES